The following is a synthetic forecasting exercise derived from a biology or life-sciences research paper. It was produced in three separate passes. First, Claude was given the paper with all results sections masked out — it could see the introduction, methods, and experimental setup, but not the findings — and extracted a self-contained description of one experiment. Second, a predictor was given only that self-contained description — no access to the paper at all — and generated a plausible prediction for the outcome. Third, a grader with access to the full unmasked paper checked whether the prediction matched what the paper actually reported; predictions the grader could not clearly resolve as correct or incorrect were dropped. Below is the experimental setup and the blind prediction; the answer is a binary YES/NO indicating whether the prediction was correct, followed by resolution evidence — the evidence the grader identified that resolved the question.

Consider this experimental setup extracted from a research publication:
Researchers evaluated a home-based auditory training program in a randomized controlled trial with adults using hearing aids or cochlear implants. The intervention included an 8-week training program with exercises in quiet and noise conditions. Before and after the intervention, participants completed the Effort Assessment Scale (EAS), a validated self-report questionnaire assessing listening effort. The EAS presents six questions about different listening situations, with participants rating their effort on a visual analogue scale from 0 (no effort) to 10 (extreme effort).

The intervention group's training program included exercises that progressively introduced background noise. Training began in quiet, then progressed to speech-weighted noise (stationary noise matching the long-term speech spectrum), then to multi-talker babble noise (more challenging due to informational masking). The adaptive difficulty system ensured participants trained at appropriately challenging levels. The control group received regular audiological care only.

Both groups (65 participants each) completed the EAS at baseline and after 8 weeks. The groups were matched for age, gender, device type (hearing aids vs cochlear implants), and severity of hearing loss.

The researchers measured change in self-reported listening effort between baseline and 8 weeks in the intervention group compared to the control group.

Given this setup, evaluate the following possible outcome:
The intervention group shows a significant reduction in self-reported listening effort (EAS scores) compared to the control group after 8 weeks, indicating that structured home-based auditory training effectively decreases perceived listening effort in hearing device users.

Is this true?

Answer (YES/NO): NO